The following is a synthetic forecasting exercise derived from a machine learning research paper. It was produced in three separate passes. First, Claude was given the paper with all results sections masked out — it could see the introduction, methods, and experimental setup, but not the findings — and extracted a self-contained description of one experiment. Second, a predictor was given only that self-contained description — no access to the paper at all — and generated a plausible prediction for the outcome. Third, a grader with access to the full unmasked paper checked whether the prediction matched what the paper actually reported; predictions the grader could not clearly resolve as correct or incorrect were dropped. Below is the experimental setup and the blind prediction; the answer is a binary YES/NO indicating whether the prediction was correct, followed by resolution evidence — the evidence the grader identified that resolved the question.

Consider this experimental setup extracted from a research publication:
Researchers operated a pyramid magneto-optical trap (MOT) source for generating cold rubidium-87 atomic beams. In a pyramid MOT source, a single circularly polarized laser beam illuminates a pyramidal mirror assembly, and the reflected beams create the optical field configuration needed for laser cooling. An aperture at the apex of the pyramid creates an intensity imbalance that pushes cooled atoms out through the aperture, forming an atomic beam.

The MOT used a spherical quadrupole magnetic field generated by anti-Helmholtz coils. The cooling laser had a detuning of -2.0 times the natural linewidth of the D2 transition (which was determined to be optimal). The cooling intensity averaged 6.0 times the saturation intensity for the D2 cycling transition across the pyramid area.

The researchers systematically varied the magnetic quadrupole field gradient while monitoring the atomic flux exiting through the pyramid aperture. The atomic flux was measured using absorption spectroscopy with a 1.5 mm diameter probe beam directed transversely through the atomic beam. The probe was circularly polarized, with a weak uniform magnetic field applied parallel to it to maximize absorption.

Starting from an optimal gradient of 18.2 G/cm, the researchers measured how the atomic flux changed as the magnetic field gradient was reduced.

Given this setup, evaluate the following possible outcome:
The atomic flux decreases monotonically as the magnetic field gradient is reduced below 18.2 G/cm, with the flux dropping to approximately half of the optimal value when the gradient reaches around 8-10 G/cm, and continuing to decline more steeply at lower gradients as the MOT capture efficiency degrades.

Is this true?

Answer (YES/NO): NO